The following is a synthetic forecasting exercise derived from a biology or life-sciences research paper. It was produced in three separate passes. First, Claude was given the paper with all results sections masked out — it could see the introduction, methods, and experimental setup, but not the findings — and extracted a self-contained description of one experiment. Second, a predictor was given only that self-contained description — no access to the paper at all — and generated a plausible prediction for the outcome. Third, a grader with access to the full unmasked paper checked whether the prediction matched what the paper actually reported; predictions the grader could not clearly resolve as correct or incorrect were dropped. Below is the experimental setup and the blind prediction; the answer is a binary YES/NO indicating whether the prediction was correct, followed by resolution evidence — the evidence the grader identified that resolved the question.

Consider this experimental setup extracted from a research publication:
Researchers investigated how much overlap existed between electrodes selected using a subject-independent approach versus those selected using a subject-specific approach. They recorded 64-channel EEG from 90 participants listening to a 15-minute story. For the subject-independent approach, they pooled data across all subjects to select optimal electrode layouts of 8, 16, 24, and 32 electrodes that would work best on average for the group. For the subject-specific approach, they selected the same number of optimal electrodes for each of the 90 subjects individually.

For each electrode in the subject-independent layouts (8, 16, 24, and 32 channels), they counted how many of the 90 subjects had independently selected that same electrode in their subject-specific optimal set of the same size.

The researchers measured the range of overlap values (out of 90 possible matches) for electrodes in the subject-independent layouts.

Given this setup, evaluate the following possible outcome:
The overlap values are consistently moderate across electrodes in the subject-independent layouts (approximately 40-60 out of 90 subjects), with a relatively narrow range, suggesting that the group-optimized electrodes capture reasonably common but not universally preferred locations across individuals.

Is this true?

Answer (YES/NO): NO